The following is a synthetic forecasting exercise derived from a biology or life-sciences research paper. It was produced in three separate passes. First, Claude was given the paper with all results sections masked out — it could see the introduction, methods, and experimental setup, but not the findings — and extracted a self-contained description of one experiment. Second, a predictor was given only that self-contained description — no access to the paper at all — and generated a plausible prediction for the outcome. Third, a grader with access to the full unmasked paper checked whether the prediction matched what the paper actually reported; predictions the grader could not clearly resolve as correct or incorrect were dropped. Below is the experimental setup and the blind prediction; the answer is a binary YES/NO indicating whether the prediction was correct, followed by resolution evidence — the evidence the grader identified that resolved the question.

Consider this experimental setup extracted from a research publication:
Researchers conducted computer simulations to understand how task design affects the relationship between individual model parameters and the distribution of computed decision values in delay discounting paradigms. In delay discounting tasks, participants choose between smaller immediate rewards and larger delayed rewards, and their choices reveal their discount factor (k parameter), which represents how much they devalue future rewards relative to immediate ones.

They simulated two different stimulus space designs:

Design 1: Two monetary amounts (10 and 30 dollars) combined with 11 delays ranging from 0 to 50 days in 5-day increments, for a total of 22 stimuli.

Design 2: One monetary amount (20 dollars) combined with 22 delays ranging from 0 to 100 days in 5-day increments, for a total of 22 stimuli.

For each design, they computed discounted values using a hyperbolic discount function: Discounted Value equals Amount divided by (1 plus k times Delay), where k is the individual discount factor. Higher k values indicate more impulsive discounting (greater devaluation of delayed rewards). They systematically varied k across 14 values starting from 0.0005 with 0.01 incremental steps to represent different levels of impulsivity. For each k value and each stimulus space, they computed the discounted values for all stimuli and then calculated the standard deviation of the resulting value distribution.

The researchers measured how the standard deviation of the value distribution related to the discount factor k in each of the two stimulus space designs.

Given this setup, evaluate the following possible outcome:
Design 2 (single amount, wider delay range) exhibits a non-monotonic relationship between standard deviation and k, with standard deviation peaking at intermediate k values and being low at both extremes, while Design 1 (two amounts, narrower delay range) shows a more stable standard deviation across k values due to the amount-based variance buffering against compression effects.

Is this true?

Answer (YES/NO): NO